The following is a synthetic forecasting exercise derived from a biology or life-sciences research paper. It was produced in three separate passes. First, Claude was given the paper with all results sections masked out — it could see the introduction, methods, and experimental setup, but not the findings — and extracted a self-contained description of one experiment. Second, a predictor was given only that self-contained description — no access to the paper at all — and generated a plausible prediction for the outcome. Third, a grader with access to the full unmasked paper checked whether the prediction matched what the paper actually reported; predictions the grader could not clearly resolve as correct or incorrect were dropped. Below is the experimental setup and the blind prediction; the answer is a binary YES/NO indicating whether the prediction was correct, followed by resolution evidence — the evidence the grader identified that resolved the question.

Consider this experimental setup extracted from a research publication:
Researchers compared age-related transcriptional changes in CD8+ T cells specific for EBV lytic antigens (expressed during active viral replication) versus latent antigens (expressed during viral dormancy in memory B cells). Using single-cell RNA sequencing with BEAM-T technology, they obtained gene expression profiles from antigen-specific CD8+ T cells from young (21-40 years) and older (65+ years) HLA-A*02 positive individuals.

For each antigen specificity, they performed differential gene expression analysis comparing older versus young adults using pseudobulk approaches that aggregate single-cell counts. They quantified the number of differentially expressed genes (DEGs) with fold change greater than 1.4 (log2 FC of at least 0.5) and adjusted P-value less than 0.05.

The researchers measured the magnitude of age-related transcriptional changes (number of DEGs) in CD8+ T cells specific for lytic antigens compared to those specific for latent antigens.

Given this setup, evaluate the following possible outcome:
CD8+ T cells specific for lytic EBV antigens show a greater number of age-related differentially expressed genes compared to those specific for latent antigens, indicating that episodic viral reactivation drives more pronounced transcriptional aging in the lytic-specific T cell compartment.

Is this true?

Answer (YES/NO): NO